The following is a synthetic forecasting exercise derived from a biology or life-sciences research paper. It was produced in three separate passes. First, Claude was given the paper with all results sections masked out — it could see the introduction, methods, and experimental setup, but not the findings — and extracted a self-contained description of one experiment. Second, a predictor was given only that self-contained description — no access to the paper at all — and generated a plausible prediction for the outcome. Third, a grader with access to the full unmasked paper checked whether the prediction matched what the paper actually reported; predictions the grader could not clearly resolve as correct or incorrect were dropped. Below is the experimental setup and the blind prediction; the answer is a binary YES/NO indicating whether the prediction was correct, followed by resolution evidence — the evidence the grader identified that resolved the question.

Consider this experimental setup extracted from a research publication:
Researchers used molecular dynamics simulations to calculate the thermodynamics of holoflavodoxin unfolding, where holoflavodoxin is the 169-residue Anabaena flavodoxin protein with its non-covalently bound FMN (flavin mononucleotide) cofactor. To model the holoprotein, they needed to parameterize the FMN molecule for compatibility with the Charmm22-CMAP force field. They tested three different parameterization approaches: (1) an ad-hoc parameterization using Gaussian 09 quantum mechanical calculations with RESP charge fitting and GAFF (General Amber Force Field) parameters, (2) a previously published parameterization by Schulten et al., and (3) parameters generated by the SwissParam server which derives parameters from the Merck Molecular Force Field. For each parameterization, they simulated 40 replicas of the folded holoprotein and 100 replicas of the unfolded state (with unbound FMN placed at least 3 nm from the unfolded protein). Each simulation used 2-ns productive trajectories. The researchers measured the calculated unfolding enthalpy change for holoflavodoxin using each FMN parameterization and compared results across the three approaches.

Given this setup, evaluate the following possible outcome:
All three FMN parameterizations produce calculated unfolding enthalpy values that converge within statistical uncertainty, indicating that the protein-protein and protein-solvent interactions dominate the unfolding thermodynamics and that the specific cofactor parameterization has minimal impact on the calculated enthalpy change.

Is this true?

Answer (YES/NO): NO